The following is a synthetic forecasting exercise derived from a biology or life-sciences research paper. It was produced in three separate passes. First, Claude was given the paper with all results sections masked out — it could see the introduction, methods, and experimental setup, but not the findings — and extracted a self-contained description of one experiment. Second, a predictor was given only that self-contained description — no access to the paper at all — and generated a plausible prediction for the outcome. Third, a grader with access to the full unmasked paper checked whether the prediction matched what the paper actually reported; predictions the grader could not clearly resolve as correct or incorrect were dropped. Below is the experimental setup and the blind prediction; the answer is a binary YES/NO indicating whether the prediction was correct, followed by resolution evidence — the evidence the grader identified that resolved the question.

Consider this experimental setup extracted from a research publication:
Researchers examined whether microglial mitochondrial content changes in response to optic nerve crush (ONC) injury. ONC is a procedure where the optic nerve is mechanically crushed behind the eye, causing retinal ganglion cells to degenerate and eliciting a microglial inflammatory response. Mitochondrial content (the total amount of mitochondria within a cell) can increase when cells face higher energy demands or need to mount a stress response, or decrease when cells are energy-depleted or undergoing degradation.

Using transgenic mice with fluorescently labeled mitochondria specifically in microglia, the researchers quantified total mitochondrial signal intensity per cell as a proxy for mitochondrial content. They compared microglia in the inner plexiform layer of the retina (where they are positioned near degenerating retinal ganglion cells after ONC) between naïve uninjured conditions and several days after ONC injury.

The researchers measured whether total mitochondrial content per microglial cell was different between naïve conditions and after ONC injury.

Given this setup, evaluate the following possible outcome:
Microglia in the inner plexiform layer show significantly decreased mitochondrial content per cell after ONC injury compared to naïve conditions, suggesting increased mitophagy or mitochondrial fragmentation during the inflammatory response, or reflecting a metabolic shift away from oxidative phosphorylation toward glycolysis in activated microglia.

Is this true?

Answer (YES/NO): NO